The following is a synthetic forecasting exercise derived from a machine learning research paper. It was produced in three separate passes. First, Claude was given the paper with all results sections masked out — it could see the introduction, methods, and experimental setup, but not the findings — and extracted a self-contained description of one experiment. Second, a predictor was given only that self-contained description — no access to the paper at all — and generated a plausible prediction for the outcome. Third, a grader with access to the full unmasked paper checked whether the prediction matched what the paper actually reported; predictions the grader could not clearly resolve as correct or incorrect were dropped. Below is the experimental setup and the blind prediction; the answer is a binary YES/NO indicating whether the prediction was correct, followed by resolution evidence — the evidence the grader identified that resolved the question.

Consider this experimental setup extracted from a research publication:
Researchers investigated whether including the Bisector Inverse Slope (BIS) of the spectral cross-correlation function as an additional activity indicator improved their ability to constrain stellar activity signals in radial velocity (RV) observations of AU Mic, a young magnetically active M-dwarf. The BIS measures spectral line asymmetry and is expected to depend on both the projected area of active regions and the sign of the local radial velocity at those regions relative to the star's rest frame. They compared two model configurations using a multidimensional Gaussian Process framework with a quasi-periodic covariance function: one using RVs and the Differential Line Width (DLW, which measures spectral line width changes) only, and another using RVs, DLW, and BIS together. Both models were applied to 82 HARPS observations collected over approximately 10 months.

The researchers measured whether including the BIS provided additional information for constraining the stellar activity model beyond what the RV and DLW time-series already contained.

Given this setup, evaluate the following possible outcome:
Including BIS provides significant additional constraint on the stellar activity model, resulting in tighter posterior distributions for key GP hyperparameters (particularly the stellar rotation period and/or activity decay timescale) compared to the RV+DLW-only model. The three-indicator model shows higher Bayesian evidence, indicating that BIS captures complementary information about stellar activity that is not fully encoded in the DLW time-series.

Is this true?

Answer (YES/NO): NO